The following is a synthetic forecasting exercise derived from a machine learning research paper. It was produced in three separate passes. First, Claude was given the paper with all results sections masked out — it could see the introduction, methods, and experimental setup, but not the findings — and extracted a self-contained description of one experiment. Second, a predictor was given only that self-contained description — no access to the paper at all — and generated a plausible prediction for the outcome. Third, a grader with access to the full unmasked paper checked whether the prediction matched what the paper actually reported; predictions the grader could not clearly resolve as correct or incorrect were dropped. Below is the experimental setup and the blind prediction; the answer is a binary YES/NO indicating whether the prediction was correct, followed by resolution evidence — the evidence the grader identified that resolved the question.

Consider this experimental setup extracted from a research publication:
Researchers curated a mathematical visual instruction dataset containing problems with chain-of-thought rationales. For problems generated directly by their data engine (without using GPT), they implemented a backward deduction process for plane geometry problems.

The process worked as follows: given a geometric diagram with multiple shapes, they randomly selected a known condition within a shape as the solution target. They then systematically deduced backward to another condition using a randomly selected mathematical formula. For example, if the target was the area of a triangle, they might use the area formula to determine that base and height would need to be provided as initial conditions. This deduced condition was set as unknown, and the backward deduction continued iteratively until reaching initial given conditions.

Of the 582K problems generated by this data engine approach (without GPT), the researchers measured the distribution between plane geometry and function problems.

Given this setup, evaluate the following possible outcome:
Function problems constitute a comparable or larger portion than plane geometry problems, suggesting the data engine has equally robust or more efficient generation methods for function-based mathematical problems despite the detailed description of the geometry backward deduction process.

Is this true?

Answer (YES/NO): NO